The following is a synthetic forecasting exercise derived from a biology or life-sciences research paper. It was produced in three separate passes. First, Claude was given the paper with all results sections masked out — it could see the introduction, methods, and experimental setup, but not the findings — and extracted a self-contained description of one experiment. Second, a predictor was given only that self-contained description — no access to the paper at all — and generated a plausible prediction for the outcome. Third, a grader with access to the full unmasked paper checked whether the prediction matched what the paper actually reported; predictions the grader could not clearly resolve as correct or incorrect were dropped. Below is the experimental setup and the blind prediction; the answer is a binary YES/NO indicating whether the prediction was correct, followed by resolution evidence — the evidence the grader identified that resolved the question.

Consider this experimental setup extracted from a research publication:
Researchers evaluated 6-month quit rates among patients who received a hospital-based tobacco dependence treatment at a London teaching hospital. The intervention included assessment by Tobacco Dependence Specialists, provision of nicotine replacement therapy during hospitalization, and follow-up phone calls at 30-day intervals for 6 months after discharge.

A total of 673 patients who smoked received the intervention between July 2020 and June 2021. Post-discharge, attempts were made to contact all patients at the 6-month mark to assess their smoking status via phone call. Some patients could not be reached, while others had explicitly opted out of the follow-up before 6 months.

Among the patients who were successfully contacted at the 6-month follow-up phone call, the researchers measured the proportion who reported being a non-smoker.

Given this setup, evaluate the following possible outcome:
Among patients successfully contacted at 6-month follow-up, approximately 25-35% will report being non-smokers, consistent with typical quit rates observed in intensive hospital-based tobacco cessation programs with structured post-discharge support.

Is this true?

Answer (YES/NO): YES